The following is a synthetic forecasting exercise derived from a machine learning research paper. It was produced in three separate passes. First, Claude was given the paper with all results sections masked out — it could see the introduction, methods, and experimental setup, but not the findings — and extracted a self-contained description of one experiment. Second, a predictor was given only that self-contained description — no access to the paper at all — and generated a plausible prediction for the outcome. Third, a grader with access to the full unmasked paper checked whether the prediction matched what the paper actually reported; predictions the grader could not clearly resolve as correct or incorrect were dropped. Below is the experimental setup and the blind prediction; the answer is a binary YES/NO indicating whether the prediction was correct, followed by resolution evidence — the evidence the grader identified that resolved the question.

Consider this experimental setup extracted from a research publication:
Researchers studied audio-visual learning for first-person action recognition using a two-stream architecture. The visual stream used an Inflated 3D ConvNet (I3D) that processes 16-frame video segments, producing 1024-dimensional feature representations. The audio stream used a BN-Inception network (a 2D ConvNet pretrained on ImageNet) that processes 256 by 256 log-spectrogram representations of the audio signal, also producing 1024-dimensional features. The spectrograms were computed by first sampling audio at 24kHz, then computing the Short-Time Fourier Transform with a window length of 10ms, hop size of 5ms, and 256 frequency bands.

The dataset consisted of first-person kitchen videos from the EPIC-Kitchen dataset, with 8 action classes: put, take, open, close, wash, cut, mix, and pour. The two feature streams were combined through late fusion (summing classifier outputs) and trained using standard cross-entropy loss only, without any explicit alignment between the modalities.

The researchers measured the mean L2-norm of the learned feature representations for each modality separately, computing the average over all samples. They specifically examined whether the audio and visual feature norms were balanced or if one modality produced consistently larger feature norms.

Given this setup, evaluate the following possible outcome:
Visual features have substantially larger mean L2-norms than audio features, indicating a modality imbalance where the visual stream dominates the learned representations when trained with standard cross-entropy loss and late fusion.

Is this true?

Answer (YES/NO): NO